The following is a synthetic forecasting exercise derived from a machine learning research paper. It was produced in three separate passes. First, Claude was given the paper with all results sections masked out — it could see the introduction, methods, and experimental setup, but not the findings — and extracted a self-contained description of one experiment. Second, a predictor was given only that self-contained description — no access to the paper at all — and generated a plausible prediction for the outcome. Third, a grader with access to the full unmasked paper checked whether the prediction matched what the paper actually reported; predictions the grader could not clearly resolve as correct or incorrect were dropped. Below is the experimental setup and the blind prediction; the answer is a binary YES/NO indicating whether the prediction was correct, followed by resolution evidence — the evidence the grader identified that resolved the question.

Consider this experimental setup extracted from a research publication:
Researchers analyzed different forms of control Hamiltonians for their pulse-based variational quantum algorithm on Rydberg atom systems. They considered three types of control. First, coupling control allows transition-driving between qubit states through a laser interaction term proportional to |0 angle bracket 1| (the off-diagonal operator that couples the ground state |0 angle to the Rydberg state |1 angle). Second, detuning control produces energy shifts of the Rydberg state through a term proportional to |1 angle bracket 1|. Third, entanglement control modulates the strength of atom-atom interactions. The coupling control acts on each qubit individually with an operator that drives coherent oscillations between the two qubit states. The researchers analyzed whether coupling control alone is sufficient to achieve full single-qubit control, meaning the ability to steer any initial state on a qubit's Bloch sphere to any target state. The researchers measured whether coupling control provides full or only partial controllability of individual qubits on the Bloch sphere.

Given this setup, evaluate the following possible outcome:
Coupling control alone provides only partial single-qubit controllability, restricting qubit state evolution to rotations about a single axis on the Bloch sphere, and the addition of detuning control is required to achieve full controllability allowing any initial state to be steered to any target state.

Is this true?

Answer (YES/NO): NO